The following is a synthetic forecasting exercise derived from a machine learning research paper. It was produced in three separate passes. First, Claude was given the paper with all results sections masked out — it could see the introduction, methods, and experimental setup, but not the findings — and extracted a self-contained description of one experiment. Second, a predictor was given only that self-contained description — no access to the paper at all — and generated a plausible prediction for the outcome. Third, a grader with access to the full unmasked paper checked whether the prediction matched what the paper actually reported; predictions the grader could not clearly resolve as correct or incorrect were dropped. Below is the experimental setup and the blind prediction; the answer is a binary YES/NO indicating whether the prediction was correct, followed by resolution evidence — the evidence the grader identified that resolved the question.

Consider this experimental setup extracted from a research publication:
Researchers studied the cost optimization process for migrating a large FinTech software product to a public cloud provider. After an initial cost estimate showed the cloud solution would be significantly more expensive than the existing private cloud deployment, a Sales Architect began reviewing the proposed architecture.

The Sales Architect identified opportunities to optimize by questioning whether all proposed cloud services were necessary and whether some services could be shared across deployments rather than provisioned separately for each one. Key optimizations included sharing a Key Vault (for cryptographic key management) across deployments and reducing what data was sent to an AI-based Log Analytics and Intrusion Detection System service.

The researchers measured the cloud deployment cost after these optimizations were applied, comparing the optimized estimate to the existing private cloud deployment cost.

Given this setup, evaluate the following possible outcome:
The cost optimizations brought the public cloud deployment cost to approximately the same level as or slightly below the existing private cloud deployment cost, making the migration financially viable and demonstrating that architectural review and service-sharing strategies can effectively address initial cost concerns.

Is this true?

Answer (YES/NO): NO